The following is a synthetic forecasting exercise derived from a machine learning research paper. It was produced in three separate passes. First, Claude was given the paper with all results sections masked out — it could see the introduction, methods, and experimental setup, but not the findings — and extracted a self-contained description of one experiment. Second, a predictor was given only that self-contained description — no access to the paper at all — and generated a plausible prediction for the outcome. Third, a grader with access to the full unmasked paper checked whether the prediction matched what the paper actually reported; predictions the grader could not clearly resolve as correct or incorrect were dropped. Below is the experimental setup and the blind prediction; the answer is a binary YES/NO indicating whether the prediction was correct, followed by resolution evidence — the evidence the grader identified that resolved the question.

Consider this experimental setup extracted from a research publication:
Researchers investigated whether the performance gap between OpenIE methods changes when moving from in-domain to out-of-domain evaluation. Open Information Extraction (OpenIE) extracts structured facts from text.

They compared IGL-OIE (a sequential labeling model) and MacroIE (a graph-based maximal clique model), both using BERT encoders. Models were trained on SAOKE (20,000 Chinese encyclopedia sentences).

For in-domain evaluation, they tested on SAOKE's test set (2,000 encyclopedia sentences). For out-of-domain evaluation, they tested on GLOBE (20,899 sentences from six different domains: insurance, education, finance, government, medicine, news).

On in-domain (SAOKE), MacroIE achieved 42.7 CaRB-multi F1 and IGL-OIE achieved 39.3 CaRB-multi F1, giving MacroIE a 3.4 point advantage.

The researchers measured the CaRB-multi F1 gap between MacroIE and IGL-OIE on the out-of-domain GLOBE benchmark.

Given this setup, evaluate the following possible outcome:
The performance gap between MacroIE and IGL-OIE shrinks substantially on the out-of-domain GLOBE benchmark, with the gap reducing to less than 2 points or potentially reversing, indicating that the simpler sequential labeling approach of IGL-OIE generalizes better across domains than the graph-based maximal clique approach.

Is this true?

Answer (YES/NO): YES